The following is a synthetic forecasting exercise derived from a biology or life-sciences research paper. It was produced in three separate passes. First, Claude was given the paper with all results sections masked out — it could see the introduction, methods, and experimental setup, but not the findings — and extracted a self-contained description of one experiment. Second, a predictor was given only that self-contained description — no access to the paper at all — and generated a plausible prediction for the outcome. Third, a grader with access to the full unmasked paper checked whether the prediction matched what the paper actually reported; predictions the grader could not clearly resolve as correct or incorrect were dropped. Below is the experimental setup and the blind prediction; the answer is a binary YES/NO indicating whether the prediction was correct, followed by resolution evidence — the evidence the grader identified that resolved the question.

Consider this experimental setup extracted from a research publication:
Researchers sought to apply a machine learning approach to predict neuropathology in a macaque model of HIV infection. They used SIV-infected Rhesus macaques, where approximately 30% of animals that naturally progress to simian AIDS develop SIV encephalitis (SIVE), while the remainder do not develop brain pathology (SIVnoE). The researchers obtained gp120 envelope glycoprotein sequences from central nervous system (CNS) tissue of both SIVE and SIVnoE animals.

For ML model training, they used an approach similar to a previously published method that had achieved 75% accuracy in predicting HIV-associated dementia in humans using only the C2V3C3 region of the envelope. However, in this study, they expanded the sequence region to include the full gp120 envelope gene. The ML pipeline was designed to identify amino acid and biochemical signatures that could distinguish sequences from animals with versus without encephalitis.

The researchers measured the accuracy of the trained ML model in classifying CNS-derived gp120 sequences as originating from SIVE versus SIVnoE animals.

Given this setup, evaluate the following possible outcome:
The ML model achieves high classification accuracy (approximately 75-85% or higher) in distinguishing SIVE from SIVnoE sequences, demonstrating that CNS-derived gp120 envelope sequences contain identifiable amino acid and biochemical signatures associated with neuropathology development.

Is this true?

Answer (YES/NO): NO